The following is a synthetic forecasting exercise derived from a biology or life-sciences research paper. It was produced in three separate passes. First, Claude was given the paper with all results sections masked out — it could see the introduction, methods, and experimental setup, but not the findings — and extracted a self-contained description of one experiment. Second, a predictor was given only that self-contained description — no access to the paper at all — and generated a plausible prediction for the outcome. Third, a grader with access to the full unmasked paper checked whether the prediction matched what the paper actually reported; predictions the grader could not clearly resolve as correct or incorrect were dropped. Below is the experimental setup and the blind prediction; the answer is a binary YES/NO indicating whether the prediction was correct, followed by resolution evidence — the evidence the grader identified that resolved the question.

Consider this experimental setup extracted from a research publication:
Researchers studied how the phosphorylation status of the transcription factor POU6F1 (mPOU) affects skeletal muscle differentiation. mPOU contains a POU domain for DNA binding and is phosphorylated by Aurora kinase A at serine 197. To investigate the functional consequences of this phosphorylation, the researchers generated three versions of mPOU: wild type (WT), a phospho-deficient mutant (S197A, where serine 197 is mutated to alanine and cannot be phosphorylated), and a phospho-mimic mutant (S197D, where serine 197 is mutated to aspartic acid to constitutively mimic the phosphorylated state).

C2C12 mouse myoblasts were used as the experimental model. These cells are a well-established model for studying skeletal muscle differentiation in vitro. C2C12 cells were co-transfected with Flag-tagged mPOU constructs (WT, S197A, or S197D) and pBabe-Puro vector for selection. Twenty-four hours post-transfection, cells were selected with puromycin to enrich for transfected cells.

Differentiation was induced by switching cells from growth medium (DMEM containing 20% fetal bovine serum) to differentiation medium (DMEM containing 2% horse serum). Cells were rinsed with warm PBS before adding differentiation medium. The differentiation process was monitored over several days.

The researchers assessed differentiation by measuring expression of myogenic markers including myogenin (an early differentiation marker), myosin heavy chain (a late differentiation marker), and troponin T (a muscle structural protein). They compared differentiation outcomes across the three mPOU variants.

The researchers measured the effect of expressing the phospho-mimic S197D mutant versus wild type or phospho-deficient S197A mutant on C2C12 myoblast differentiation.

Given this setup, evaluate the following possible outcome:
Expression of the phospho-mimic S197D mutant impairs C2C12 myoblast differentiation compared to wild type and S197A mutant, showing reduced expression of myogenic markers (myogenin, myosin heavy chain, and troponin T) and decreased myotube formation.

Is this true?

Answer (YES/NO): NO